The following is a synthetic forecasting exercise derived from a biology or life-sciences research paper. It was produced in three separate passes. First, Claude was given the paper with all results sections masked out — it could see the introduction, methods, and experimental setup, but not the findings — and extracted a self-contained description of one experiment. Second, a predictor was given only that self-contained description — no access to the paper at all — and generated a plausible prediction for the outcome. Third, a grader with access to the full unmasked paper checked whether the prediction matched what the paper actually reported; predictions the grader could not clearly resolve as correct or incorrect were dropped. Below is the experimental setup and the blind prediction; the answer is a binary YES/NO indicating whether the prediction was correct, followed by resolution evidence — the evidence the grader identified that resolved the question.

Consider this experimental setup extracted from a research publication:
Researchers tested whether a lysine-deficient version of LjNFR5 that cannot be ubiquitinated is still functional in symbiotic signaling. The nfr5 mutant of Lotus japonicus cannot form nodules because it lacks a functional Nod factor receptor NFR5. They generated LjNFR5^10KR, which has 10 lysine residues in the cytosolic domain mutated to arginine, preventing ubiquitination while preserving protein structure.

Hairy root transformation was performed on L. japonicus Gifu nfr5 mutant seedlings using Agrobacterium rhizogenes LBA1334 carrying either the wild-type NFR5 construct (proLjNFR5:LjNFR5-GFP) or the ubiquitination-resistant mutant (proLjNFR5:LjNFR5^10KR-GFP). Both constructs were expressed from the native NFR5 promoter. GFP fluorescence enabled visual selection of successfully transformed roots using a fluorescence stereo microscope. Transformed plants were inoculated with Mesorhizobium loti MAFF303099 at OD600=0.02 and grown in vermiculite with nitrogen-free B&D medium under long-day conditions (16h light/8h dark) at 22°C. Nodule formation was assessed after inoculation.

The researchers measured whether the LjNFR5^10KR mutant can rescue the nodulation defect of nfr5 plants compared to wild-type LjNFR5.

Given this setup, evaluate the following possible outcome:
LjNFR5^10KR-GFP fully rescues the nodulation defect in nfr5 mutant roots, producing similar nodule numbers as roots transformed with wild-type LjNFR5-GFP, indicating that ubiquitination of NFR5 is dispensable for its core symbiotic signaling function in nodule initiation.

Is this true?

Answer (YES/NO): NO